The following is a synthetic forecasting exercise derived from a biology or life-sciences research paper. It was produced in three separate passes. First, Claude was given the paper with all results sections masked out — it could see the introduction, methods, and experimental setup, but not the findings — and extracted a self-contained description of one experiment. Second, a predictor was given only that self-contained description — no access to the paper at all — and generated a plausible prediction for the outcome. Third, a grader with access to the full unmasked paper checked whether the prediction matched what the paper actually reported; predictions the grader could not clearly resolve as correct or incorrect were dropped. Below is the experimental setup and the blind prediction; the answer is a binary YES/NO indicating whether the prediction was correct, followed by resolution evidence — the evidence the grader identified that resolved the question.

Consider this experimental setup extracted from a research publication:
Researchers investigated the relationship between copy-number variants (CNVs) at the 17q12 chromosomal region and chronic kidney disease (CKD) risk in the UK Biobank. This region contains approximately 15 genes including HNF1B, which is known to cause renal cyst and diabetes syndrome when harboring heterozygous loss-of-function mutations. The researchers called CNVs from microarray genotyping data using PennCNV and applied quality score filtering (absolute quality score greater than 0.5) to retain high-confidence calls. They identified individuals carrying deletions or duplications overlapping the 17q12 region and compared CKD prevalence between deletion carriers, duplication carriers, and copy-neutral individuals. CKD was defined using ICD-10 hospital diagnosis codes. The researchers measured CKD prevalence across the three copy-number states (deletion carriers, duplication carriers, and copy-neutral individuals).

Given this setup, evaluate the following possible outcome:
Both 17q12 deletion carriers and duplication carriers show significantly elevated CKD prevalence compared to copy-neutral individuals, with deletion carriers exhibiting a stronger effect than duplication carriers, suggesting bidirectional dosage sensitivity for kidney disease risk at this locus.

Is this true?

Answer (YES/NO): YES